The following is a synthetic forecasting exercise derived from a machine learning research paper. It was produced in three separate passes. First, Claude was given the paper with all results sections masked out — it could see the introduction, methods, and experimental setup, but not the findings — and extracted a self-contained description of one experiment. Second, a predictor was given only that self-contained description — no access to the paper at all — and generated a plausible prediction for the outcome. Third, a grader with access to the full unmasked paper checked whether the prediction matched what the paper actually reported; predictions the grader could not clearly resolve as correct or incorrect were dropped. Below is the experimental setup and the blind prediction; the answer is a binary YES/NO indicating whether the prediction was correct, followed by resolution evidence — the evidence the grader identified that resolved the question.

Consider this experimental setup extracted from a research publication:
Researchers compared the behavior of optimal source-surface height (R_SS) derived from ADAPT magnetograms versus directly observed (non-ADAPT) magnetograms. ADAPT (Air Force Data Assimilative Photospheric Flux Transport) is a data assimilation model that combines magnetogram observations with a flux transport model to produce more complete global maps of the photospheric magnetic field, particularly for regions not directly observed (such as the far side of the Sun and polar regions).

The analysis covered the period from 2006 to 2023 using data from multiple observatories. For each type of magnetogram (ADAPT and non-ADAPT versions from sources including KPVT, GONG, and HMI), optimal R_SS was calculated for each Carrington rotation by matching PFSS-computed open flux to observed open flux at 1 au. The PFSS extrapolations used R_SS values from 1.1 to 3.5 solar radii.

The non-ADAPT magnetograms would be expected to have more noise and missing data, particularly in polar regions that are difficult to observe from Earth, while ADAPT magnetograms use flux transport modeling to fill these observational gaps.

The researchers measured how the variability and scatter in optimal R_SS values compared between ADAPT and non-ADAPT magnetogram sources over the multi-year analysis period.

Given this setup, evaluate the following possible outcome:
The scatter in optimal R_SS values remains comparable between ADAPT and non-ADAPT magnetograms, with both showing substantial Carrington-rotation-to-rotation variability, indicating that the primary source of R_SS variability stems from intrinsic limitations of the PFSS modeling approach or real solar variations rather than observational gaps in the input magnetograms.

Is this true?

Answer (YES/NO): NO